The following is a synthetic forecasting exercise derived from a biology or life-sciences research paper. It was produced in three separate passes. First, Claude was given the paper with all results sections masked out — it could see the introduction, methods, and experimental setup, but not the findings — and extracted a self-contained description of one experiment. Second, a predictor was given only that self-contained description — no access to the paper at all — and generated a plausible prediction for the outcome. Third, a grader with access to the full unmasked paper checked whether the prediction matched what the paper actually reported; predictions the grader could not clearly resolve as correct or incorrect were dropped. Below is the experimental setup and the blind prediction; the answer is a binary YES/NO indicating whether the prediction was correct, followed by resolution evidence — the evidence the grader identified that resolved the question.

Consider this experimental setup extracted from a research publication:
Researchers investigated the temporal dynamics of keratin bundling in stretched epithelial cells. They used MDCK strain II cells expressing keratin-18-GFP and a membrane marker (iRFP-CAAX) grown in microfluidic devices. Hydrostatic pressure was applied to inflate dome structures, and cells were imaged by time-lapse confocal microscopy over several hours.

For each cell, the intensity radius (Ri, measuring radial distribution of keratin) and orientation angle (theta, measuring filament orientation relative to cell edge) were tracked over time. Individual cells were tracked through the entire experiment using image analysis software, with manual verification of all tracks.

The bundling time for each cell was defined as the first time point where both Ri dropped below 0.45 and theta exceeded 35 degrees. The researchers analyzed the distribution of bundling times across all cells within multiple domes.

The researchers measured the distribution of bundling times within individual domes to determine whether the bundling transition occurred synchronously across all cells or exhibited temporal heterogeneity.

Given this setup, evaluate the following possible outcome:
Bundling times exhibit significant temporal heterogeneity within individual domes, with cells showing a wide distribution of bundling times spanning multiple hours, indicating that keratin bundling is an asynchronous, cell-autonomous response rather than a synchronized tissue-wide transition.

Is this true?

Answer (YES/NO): NO